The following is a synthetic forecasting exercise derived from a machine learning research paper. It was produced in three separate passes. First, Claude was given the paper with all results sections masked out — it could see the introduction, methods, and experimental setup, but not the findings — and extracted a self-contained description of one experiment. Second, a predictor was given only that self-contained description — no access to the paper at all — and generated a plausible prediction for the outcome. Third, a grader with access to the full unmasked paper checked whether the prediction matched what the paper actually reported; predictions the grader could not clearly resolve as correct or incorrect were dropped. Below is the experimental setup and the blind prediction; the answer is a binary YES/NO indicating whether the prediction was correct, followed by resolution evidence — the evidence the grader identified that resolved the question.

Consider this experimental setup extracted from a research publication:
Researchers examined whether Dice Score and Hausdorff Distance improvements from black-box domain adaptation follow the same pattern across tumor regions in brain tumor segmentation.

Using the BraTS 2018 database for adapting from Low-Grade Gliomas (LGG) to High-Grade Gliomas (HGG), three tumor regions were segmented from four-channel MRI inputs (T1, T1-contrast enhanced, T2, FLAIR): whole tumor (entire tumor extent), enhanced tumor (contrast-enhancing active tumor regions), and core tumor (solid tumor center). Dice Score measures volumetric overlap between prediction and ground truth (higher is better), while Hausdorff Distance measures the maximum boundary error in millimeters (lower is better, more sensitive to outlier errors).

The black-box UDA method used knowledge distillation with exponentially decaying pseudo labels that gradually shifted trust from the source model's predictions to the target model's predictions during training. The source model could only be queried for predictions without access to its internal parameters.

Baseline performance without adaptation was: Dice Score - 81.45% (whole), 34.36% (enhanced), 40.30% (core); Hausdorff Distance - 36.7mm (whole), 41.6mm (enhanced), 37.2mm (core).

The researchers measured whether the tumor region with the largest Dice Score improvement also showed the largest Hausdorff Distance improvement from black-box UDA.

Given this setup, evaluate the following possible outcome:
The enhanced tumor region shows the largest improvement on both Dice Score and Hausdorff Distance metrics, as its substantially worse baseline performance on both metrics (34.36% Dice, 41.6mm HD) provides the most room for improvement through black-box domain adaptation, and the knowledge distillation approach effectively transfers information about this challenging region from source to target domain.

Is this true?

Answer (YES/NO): NO